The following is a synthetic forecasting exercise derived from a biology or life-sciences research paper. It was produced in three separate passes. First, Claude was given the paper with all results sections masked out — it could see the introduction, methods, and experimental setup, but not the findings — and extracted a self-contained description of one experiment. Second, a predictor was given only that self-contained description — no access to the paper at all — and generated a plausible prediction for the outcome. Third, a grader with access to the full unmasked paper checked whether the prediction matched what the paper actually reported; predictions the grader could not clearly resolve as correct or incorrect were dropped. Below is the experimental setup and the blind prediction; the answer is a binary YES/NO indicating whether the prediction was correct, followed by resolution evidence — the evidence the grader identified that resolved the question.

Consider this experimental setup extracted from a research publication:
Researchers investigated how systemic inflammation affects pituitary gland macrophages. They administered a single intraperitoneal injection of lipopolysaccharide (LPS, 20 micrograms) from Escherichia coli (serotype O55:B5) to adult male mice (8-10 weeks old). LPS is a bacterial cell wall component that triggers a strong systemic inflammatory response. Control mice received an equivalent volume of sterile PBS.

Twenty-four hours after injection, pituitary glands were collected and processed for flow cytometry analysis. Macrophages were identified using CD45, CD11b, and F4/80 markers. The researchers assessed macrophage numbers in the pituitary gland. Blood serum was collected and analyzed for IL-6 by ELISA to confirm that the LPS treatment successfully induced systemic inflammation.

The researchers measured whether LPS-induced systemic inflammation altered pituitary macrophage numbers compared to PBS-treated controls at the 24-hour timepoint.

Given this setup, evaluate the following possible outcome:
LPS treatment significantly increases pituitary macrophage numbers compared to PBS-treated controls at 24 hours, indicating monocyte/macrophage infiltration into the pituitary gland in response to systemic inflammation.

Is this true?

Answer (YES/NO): NO